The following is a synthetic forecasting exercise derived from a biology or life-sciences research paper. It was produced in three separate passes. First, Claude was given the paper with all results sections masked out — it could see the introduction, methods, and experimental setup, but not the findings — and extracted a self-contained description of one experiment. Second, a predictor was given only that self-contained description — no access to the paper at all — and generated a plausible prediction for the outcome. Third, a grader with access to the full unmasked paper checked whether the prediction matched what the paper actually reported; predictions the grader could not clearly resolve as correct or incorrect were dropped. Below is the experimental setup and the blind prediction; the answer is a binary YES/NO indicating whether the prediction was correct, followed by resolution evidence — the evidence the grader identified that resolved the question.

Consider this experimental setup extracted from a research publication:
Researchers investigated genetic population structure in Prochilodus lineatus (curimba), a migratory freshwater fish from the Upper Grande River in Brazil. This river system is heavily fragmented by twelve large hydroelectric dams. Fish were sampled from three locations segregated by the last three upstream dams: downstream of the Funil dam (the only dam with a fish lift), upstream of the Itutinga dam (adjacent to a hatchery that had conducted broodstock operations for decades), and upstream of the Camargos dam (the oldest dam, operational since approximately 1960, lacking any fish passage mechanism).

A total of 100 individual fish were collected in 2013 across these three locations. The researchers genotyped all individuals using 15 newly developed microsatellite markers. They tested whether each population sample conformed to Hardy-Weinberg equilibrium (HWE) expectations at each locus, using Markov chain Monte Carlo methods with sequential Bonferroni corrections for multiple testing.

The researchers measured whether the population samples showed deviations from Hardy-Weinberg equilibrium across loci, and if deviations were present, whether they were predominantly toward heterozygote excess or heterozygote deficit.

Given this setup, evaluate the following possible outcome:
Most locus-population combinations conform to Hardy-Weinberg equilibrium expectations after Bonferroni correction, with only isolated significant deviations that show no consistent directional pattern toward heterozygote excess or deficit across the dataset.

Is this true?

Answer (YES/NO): NO